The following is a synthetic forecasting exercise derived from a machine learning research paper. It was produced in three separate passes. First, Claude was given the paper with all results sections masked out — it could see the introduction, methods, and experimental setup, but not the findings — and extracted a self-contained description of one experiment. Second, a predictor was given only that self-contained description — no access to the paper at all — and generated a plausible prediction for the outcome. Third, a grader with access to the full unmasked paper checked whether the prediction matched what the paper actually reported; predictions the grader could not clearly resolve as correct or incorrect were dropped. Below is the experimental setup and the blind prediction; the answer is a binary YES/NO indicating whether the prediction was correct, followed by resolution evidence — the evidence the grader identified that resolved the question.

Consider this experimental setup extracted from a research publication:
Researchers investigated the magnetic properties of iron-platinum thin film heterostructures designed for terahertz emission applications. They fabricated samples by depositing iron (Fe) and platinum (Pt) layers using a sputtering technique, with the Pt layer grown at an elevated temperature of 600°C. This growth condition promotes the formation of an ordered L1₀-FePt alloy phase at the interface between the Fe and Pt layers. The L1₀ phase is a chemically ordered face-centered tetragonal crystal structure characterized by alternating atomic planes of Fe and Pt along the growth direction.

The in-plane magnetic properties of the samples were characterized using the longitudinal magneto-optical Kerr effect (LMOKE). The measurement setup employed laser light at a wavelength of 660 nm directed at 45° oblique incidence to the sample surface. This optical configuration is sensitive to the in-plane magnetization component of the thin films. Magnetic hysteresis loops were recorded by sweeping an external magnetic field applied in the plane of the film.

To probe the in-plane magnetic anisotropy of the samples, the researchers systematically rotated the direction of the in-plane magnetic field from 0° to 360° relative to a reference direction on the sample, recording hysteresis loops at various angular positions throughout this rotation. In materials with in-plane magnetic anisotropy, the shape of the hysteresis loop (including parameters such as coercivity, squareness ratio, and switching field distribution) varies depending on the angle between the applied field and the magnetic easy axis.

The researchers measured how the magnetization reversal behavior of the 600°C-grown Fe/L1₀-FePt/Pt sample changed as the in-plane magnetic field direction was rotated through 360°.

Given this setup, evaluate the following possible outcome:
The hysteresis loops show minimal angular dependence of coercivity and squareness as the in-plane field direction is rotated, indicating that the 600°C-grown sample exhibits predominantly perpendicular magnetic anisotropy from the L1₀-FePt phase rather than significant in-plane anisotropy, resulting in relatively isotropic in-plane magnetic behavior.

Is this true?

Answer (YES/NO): YES